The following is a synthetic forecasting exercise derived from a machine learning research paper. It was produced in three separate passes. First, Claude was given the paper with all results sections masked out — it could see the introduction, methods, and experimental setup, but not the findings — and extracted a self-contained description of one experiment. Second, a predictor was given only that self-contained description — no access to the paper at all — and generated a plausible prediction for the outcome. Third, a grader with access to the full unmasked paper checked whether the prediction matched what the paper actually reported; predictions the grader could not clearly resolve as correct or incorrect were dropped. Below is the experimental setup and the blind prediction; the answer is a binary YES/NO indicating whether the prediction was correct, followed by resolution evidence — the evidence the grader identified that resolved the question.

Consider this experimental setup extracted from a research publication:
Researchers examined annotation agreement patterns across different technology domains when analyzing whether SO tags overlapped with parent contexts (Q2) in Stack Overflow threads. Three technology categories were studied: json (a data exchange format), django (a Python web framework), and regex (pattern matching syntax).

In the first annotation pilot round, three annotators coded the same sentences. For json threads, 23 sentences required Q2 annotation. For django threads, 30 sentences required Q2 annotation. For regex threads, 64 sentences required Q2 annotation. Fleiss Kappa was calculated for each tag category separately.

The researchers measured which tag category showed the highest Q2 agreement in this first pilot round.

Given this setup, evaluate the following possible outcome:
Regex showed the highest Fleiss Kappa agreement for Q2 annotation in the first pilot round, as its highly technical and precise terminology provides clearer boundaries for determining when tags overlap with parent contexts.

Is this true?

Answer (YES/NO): NO